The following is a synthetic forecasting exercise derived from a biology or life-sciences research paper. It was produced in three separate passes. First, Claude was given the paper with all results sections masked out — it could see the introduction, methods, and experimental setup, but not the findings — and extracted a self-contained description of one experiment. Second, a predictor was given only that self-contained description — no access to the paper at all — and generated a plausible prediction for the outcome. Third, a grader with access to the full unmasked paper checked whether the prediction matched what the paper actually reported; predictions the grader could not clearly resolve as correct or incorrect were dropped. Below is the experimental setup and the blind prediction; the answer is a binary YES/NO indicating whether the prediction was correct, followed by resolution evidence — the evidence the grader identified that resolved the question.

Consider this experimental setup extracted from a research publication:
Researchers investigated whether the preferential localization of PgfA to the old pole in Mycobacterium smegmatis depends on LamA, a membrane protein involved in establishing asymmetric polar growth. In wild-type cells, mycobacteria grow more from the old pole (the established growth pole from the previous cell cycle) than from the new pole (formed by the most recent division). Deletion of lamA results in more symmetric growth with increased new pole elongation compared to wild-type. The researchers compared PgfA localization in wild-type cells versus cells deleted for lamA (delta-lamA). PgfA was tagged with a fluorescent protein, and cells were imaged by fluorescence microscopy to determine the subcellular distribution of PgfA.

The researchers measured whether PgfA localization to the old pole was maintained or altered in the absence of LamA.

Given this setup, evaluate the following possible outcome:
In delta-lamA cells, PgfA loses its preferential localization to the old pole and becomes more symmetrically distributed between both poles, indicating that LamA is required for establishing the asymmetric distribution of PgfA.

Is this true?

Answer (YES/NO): YES